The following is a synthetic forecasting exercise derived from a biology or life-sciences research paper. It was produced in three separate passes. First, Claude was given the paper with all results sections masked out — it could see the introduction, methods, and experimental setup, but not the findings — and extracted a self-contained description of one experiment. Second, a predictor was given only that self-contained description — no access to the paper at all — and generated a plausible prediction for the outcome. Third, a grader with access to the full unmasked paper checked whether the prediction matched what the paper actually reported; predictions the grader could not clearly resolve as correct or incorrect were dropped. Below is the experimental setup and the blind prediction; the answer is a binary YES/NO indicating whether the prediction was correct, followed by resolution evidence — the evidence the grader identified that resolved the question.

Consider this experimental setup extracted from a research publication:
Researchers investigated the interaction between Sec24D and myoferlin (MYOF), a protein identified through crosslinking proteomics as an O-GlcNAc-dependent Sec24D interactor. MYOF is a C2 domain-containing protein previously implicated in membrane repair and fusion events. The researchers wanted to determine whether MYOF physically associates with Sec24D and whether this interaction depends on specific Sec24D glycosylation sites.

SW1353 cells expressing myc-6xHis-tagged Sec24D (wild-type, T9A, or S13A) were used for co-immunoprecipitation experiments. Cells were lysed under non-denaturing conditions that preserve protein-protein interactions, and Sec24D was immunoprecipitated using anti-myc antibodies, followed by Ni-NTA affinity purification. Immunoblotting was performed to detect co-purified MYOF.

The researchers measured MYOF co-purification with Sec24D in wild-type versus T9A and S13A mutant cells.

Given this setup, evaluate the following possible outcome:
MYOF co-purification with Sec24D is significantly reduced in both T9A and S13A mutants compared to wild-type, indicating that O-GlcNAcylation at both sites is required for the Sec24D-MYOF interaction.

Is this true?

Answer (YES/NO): NO